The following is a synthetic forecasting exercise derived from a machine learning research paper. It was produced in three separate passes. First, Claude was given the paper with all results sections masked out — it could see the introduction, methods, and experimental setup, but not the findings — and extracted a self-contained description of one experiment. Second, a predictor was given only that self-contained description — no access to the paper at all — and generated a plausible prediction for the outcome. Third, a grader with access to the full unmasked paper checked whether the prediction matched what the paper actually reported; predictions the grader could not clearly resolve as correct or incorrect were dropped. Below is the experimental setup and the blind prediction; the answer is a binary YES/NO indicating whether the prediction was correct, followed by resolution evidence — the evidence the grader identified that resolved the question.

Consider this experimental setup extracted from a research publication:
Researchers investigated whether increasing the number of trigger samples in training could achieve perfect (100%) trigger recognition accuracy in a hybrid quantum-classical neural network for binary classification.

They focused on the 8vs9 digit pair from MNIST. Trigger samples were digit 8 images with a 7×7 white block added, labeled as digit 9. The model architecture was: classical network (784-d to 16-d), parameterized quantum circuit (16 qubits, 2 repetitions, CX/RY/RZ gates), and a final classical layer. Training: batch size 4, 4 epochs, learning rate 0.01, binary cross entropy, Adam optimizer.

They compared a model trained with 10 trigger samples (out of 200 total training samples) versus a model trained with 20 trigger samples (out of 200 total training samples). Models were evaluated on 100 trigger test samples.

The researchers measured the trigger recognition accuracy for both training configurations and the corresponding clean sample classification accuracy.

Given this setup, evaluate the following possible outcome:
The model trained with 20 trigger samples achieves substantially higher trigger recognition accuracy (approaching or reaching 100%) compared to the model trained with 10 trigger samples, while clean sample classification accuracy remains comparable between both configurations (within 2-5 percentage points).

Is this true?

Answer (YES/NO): YES